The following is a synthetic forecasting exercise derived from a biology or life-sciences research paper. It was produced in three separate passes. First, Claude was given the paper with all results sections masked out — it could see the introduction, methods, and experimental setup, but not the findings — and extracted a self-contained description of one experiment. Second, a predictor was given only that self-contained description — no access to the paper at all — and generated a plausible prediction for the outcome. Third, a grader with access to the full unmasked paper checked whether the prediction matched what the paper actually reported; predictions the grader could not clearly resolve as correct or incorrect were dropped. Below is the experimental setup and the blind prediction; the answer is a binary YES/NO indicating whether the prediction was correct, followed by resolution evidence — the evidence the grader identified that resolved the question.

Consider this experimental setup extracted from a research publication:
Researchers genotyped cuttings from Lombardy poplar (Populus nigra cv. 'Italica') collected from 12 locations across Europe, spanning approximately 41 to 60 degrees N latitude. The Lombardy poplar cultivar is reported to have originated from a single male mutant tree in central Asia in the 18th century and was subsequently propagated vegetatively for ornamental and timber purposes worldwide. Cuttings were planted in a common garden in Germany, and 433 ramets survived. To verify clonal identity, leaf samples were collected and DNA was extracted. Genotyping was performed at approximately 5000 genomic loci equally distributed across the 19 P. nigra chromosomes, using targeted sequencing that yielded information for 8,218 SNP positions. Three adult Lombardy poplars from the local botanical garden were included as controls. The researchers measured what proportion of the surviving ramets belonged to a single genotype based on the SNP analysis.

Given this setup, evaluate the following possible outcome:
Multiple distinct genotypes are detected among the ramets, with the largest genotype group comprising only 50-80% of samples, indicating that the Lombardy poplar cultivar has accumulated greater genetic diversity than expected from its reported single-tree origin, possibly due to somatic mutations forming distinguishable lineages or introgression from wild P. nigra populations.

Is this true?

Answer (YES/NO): NO